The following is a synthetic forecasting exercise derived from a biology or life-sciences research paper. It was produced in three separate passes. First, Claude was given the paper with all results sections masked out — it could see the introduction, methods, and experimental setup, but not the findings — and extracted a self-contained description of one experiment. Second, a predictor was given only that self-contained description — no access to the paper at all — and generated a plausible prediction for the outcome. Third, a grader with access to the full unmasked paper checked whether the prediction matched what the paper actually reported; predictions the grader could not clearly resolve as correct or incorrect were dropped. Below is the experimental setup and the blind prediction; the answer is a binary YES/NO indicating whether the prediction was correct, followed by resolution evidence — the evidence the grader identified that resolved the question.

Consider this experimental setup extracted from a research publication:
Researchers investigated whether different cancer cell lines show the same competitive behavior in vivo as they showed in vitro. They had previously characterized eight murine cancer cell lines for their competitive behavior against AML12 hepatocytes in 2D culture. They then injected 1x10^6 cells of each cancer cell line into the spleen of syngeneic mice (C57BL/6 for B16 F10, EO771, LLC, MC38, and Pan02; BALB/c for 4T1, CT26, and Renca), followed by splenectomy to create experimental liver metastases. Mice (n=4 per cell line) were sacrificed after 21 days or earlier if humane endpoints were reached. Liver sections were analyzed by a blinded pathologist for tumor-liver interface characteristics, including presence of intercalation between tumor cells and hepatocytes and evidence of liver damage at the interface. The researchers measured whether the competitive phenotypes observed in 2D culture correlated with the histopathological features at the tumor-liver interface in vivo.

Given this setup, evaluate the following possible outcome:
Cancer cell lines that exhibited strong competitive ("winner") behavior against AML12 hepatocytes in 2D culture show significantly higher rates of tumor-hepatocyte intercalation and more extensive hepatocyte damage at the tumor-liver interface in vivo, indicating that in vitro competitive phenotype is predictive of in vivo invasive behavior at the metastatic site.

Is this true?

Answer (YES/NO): NO